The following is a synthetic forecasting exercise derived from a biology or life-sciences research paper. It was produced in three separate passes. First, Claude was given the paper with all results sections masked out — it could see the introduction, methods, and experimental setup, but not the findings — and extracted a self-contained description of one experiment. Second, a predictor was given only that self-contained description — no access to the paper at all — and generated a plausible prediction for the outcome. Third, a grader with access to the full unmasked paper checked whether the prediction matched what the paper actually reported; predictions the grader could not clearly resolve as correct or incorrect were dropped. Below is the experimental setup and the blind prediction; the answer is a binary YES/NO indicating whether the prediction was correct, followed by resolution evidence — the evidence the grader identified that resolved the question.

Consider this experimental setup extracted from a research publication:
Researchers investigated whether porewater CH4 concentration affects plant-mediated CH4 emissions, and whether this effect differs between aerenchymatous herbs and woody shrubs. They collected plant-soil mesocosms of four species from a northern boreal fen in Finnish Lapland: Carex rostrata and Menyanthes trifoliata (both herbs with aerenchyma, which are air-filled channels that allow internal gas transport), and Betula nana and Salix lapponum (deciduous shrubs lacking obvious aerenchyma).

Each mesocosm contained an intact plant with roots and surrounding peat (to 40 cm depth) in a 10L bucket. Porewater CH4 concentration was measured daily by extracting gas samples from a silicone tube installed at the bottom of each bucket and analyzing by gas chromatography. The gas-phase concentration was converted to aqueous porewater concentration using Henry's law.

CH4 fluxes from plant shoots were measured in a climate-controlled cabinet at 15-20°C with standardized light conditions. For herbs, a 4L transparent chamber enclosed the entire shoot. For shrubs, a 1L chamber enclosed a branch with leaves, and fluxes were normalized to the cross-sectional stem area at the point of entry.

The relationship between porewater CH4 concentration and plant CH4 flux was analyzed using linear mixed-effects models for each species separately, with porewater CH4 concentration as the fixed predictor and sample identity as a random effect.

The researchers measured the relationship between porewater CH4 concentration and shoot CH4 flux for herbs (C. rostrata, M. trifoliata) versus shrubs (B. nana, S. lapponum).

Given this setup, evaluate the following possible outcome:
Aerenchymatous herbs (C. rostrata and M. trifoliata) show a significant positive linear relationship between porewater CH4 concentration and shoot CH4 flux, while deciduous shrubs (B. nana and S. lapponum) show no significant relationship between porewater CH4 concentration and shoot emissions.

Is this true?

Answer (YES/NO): NO